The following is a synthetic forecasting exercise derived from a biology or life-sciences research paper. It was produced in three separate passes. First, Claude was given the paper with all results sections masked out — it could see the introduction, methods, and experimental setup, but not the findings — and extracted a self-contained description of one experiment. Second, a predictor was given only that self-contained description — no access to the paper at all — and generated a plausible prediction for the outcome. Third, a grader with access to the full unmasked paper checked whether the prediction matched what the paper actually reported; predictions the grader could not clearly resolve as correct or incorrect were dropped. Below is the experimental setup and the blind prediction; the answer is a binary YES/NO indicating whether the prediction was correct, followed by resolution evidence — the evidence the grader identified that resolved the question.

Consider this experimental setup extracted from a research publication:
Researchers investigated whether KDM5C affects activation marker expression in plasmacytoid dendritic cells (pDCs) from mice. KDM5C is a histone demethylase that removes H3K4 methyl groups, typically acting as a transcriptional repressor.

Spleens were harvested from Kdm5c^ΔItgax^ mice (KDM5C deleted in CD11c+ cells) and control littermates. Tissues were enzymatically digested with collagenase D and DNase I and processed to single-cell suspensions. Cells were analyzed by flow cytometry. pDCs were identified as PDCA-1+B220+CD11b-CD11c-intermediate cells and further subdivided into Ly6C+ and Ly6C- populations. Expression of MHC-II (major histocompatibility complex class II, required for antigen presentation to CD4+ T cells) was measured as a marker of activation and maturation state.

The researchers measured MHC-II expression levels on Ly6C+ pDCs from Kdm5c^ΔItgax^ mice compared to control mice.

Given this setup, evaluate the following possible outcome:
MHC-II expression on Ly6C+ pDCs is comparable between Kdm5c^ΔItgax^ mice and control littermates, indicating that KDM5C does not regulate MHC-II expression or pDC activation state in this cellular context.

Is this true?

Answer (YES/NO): NO